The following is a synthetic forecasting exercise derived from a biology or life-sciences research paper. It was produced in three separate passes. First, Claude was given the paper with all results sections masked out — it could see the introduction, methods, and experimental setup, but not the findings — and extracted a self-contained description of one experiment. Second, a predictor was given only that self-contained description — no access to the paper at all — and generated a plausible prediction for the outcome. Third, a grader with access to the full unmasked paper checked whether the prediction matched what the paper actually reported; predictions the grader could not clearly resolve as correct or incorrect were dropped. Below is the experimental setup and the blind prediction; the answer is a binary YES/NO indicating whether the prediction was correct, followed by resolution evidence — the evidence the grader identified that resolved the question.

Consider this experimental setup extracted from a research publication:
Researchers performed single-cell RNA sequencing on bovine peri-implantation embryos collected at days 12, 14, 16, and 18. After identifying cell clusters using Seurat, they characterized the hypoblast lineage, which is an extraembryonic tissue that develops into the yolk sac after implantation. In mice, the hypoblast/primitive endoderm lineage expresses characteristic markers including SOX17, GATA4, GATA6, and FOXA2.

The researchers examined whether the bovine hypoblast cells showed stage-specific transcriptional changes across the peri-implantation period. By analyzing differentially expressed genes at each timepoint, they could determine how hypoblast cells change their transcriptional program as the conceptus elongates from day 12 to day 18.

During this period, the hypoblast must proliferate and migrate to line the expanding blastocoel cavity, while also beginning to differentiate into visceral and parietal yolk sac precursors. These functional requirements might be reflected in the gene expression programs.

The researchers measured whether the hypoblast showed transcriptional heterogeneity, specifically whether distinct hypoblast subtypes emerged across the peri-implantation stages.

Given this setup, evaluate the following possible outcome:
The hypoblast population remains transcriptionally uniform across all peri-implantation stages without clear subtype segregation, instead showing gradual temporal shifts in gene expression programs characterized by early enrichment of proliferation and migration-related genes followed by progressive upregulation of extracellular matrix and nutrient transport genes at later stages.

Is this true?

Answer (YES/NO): NO